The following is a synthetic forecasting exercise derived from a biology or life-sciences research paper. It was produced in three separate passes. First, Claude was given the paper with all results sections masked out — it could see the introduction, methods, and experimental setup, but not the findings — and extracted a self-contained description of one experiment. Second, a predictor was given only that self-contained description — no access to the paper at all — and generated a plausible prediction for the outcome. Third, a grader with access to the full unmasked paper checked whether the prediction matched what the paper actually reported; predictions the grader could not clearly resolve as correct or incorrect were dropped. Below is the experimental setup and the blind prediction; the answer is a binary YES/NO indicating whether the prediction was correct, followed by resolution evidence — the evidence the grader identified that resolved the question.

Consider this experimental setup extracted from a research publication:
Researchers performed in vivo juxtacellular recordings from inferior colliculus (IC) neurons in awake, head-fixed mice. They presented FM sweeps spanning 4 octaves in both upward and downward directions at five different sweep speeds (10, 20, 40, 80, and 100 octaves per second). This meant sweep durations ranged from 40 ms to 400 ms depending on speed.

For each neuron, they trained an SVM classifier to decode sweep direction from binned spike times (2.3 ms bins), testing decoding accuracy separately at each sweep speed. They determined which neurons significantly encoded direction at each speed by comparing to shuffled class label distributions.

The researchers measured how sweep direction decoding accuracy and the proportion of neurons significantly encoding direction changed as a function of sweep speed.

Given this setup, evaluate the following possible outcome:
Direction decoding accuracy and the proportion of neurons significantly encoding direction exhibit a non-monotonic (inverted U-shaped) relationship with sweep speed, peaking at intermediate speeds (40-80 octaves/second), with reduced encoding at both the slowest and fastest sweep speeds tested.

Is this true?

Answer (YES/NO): NO